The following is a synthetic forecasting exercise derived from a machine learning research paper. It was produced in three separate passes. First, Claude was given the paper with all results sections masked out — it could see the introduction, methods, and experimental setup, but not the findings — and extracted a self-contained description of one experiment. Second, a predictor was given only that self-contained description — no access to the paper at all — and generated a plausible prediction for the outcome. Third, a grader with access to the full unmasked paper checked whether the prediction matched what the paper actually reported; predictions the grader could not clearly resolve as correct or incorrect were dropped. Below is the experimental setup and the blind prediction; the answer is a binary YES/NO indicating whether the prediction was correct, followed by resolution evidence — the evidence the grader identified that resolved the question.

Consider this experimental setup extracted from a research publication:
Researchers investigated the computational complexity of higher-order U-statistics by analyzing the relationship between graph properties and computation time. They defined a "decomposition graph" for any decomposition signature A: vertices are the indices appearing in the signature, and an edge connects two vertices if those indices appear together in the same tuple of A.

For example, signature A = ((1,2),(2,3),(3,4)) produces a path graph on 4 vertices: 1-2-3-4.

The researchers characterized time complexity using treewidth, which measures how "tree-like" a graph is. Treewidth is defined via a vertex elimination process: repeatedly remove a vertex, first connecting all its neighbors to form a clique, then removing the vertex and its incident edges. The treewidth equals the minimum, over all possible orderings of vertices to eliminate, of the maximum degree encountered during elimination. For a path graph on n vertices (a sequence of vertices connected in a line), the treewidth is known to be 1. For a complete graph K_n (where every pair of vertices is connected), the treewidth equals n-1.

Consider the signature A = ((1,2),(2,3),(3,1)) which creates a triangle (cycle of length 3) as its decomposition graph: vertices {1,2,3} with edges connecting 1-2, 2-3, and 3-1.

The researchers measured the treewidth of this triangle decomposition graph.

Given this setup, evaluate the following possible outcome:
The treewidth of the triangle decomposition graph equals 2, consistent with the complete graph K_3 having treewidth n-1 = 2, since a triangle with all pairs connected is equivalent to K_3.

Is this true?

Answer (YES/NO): YES